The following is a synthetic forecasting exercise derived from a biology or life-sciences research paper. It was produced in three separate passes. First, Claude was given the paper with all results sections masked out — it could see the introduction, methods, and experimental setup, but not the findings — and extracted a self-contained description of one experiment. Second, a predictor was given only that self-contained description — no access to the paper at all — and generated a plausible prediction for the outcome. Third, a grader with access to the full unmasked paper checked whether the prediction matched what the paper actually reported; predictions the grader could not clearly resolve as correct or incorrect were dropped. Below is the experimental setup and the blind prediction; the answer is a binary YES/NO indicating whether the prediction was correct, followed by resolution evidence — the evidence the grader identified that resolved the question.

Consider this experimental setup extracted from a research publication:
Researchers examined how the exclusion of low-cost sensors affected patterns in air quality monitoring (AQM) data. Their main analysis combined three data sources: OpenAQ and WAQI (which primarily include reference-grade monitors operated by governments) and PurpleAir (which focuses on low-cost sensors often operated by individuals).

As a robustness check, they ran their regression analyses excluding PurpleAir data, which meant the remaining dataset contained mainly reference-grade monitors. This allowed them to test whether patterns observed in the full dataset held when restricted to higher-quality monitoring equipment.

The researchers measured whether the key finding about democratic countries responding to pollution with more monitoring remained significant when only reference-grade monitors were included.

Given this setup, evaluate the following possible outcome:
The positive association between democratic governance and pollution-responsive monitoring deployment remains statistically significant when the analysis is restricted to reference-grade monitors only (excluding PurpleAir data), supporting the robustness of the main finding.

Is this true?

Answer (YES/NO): YES